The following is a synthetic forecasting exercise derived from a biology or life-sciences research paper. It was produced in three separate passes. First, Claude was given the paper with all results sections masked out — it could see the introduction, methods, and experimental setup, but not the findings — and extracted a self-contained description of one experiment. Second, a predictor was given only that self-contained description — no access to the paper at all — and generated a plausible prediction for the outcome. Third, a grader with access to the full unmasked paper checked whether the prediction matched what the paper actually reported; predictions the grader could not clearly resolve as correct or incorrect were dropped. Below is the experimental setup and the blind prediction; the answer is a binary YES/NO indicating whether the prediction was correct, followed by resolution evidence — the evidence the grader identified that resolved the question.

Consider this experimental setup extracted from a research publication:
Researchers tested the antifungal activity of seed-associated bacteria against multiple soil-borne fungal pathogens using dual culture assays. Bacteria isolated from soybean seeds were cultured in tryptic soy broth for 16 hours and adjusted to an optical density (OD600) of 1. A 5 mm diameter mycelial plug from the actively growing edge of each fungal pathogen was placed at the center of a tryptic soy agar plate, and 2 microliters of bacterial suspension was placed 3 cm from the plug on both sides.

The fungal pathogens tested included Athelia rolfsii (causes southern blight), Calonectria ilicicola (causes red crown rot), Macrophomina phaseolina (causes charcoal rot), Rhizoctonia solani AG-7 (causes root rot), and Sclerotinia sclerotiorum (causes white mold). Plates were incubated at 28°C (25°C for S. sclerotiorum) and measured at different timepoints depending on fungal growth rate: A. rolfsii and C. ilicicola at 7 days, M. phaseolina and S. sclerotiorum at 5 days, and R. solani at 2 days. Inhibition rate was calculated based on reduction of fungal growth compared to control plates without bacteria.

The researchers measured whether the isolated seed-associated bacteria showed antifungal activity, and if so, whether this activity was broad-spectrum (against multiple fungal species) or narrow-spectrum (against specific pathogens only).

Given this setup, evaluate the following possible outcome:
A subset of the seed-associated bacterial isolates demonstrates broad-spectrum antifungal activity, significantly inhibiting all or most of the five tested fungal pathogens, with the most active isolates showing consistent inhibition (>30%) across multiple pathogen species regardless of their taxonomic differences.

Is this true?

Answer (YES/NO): YES